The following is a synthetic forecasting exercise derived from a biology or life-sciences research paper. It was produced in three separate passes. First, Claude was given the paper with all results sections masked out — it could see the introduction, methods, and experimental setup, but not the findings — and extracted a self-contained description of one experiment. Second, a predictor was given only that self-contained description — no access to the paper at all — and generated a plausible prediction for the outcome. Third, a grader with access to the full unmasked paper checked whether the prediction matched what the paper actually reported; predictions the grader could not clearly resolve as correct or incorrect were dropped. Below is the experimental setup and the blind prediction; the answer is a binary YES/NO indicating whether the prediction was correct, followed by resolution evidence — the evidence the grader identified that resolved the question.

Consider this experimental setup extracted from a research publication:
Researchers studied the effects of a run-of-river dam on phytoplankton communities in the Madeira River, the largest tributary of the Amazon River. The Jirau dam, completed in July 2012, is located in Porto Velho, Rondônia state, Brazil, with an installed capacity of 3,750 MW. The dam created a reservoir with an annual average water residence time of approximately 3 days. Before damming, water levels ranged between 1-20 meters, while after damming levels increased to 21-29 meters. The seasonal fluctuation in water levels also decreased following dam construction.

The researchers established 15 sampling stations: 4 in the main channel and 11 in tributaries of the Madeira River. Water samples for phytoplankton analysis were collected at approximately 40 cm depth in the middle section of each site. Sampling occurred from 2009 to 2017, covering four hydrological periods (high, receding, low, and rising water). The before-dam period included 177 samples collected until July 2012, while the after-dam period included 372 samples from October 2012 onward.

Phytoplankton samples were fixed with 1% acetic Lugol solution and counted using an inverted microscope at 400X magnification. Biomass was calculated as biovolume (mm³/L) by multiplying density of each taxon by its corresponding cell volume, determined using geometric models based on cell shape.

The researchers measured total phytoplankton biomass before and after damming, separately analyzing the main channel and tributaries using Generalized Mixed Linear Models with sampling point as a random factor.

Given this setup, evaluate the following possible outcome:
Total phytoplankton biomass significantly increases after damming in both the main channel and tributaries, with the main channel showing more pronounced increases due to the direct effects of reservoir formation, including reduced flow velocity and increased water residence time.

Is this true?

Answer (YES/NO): NO